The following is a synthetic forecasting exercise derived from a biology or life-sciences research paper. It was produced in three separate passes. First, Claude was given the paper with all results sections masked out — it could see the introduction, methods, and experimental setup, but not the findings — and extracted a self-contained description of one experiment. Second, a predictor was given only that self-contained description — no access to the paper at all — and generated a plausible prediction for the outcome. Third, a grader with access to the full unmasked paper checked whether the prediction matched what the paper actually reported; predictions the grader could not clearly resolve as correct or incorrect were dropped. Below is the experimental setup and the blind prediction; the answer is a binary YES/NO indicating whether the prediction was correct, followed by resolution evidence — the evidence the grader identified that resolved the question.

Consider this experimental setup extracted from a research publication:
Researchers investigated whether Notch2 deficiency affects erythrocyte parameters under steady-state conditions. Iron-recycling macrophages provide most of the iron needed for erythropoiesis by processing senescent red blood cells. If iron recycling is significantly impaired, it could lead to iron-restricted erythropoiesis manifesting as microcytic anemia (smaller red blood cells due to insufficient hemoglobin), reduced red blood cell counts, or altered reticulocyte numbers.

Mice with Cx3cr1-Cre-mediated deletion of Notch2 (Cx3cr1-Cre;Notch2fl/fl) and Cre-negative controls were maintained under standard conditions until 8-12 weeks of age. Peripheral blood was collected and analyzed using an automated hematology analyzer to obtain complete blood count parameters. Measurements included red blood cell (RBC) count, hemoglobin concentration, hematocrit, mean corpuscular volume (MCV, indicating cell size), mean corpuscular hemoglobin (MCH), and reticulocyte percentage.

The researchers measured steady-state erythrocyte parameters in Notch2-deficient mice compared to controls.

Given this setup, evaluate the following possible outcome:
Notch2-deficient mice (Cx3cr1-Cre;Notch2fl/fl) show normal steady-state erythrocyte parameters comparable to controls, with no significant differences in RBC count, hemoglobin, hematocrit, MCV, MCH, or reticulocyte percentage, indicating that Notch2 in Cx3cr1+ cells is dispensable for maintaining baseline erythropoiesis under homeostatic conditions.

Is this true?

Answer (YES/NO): YES